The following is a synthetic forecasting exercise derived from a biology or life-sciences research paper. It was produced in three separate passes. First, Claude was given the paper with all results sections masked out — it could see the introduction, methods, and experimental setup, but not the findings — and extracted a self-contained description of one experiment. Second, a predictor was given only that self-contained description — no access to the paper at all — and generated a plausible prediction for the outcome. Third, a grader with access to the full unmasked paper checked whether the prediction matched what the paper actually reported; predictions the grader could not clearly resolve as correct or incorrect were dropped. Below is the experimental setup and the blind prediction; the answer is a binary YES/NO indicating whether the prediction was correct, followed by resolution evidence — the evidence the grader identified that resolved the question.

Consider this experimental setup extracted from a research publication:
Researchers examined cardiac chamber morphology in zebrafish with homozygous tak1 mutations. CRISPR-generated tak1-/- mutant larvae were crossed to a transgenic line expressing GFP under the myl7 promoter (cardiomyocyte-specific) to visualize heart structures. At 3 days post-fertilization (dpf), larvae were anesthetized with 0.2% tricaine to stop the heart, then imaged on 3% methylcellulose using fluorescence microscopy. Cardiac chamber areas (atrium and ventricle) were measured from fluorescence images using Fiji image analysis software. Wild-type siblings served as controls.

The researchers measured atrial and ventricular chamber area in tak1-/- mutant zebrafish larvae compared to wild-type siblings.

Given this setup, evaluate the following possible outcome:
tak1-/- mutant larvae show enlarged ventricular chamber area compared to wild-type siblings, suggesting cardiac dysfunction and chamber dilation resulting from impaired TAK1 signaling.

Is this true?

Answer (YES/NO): NO